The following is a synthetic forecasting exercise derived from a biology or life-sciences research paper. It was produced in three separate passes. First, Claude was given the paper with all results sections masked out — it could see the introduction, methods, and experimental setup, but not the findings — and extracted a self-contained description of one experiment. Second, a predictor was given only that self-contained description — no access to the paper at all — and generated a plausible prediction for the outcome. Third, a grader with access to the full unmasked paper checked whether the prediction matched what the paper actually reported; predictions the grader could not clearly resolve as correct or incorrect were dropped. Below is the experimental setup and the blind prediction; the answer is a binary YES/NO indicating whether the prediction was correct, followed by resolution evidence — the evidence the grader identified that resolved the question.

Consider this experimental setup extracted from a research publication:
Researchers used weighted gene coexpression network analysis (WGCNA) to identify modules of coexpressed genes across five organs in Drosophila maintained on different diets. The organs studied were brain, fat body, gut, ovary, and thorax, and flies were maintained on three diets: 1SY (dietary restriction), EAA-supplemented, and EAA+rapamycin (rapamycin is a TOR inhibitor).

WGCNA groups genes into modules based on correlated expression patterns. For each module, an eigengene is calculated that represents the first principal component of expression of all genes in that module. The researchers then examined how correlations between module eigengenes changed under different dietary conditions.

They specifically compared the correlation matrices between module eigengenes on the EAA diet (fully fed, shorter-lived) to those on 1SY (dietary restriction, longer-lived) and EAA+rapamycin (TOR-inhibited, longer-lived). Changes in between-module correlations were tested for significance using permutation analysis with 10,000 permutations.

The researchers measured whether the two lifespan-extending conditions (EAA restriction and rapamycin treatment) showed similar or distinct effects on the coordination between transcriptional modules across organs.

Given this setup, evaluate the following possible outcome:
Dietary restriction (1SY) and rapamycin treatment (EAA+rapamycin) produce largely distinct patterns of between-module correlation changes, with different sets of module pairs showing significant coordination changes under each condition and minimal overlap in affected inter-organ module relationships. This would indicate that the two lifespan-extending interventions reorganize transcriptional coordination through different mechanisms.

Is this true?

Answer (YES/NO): YES